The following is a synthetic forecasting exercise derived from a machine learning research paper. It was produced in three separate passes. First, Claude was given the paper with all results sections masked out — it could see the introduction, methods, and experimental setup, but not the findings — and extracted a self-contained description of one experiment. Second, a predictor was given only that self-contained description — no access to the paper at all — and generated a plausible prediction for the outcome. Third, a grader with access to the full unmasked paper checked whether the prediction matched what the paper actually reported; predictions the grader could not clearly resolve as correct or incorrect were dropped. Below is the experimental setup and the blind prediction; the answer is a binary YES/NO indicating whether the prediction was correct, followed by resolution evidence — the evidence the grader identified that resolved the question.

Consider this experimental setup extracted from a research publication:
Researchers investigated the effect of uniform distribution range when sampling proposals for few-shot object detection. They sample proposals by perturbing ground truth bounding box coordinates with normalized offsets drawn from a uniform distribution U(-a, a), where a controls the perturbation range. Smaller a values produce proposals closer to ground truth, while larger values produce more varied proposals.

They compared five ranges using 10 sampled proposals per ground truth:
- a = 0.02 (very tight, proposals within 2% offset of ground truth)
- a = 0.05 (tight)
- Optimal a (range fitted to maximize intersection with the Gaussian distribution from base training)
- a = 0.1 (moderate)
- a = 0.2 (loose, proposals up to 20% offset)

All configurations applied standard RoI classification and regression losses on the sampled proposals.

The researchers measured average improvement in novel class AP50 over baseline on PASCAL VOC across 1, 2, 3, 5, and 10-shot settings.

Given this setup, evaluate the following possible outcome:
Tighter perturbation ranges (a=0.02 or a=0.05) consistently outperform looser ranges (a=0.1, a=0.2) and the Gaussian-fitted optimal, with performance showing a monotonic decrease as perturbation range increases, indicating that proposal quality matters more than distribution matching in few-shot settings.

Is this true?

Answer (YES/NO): NO